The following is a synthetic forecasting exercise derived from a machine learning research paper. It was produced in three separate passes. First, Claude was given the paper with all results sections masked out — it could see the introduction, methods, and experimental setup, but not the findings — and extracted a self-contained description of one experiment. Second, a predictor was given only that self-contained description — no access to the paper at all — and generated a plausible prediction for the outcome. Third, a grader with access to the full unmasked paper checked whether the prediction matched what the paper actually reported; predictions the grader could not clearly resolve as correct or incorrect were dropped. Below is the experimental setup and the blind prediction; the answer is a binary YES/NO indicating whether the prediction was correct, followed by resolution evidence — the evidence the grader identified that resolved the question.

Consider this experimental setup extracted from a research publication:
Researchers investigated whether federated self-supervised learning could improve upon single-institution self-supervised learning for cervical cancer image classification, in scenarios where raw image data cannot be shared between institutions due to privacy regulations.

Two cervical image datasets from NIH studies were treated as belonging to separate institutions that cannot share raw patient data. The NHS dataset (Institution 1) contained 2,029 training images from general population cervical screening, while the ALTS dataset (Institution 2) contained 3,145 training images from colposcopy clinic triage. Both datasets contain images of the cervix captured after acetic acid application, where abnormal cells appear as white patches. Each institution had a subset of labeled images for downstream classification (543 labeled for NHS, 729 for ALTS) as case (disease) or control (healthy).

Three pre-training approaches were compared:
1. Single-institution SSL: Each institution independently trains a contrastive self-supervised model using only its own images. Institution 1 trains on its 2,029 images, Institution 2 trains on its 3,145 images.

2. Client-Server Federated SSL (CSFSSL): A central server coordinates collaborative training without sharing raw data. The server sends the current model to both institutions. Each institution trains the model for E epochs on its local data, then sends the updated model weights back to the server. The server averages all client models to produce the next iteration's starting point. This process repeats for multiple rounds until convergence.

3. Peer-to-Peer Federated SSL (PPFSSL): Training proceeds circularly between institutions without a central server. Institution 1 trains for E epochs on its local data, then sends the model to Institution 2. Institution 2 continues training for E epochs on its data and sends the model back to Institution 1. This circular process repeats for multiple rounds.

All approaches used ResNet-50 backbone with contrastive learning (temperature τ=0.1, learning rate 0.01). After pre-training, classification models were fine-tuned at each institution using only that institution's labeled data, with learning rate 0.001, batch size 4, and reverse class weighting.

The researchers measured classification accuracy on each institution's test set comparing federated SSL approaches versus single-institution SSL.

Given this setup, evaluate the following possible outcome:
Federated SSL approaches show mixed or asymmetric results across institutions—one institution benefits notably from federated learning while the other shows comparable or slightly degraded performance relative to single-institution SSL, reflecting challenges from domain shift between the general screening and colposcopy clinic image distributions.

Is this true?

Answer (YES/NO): YES